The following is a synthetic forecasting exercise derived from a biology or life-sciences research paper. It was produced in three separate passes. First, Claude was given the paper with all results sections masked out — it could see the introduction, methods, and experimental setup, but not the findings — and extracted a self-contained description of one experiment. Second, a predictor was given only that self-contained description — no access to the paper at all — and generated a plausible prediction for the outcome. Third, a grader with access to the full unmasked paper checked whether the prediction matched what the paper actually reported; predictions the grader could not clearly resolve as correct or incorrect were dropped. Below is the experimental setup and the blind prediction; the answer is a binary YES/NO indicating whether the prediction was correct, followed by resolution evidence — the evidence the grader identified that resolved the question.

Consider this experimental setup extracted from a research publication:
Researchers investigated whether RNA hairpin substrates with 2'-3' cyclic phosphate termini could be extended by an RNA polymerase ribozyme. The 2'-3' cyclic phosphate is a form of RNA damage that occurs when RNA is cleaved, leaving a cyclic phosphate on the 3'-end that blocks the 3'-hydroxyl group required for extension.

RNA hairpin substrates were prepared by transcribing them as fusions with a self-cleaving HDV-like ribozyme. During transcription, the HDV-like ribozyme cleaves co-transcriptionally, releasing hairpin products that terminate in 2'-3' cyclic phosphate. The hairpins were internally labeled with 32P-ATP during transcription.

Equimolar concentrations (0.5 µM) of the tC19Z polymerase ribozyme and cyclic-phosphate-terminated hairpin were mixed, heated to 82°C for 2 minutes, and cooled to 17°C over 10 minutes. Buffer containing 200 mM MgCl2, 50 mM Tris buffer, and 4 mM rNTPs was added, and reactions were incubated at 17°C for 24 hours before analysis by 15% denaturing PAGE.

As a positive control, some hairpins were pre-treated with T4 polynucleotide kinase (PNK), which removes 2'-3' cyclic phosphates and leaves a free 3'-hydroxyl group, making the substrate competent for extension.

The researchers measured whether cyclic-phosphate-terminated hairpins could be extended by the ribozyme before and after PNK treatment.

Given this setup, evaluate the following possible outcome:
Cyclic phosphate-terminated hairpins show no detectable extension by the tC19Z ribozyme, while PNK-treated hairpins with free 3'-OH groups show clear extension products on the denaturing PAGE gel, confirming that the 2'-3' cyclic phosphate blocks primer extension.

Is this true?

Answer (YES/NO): YES